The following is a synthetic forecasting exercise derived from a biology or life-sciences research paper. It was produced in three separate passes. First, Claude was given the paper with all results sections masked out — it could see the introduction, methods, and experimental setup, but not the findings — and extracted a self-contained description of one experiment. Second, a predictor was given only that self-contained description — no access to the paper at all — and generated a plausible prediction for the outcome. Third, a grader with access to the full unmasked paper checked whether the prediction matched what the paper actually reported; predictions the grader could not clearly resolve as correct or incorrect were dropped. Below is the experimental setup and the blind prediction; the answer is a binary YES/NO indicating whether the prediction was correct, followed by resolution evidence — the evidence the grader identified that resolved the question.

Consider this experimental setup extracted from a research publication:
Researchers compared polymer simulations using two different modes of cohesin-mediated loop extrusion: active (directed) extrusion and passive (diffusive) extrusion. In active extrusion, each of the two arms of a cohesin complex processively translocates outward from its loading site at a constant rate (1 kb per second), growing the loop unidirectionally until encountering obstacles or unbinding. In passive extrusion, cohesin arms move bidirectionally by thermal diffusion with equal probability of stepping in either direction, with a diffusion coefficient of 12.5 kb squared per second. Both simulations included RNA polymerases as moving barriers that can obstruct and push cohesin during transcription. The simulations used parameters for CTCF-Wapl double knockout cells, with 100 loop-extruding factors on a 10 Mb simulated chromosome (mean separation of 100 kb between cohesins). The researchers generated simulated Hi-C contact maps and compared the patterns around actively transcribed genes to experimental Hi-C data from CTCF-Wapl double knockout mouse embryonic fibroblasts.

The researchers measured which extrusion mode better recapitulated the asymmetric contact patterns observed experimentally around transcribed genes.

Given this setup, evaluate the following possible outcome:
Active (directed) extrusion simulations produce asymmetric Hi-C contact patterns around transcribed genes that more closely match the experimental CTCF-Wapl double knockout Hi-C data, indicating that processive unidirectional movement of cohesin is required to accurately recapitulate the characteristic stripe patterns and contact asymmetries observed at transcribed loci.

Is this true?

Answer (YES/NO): YES